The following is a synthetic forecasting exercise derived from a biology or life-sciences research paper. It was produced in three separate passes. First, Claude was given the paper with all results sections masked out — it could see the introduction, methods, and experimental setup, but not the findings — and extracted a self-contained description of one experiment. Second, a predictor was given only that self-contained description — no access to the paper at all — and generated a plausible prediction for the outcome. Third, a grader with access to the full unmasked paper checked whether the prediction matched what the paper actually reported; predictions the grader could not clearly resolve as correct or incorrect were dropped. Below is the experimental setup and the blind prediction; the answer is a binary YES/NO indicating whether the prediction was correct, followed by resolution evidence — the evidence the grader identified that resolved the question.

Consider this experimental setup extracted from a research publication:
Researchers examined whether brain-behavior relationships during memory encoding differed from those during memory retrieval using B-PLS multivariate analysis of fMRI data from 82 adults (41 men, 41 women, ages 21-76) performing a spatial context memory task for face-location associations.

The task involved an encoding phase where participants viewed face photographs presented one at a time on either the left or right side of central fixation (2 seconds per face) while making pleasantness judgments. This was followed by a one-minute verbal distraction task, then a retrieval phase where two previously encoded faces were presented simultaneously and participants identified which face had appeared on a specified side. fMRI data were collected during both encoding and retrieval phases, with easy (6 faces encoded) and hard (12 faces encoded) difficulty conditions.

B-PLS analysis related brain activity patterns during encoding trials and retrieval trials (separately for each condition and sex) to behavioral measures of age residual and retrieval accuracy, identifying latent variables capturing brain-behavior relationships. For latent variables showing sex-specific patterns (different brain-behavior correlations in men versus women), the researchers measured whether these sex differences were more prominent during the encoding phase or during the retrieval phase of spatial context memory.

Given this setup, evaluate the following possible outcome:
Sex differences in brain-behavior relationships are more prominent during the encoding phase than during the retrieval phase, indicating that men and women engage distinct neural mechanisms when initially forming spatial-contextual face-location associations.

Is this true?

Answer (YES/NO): NO